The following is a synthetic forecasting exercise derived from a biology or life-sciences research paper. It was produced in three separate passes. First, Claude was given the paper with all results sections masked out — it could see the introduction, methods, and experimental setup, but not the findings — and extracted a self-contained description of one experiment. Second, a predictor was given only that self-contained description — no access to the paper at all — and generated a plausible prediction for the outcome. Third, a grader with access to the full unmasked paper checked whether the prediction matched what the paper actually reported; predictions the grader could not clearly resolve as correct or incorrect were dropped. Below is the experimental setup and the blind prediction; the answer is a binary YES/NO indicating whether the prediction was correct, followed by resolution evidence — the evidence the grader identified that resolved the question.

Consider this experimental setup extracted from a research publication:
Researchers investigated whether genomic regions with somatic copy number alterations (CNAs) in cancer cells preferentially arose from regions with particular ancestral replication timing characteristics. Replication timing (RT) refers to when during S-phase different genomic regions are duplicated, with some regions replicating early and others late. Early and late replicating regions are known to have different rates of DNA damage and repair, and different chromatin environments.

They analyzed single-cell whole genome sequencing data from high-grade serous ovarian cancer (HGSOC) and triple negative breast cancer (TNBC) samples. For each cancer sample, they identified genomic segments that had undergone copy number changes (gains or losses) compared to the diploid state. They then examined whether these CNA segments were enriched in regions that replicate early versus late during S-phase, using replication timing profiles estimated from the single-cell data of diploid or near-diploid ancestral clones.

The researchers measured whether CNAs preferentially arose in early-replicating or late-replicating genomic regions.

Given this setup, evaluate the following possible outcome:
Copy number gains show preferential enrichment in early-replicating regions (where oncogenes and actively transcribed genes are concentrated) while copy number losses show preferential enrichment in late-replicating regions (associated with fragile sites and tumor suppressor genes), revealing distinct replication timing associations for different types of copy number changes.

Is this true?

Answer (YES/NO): YES